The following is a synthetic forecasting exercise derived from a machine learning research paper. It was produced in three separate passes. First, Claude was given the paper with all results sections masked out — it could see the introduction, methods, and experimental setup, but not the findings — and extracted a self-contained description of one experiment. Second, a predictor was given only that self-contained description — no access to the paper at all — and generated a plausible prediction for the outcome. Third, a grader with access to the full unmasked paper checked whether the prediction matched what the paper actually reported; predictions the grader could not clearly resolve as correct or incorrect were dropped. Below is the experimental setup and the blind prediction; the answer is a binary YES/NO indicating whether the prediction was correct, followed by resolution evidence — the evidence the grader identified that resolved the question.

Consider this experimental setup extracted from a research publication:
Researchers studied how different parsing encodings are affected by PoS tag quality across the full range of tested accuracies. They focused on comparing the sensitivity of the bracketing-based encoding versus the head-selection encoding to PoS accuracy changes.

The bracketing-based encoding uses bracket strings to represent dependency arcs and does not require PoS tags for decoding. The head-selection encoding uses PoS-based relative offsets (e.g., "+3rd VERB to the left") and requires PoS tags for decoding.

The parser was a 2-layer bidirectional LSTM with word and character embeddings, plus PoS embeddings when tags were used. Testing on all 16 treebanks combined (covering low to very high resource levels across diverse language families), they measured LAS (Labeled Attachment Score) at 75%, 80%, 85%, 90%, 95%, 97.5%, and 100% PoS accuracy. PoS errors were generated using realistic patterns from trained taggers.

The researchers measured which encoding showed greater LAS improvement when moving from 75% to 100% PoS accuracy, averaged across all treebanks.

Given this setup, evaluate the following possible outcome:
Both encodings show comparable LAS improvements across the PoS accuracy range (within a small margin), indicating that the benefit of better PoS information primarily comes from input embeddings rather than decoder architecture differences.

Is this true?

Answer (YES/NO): NO